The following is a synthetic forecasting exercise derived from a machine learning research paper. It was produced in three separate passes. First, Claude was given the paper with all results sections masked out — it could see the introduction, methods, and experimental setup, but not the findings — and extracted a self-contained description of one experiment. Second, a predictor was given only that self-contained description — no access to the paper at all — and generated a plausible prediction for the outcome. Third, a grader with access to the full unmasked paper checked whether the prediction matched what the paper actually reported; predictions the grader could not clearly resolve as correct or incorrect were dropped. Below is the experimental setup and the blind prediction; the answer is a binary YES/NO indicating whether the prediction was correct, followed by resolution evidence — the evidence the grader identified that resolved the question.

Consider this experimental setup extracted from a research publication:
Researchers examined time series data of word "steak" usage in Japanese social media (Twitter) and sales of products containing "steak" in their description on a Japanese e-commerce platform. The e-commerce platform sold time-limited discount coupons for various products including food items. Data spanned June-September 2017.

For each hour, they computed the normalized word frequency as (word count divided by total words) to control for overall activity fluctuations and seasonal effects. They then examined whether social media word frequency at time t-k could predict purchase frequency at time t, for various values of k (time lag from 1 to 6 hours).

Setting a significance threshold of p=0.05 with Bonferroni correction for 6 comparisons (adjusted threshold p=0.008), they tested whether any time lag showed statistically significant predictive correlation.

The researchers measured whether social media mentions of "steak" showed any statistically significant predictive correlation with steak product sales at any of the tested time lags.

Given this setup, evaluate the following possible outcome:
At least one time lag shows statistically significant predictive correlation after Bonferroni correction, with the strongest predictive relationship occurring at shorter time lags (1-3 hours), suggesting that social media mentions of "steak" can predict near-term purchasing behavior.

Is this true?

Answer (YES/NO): YES